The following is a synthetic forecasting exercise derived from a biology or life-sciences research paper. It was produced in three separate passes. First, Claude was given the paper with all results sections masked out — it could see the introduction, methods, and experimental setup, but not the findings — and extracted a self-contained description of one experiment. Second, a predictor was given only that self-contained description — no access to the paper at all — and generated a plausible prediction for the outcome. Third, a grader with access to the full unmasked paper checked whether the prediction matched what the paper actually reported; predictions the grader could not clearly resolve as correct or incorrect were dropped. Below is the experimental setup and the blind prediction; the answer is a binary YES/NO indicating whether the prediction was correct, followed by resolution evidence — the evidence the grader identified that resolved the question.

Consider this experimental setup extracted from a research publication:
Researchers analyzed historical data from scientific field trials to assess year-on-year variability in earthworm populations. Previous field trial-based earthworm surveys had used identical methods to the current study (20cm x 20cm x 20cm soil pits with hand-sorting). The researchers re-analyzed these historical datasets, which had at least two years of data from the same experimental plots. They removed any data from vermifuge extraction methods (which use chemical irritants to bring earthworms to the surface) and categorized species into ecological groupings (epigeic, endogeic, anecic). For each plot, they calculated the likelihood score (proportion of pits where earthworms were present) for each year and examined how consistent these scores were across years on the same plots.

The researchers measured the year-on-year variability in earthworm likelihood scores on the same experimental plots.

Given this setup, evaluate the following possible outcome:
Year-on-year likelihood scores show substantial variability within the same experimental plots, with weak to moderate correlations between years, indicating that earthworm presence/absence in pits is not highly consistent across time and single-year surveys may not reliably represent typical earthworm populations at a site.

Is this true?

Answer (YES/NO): NO